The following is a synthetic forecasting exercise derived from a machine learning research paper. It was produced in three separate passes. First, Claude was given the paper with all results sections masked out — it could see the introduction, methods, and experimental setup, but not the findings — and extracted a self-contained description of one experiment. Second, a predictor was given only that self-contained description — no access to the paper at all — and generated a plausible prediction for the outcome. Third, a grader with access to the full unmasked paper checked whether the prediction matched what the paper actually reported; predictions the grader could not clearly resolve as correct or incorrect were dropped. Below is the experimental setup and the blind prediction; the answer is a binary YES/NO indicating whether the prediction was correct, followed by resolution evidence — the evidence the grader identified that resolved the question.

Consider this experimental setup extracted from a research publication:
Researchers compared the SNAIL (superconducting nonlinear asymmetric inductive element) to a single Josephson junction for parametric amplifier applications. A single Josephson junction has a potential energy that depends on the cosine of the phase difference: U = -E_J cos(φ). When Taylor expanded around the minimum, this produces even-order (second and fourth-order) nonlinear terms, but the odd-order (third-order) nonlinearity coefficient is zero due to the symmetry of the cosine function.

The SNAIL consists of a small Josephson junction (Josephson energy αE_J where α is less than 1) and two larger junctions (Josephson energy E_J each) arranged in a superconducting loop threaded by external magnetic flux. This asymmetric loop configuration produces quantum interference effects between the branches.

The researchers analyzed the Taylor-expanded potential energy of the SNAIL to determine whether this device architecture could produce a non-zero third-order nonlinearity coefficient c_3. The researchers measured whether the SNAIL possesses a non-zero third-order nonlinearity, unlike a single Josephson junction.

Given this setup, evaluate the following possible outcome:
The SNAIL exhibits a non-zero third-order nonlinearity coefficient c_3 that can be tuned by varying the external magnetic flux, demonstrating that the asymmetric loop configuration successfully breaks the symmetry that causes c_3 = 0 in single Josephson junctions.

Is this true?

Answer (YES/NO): YES